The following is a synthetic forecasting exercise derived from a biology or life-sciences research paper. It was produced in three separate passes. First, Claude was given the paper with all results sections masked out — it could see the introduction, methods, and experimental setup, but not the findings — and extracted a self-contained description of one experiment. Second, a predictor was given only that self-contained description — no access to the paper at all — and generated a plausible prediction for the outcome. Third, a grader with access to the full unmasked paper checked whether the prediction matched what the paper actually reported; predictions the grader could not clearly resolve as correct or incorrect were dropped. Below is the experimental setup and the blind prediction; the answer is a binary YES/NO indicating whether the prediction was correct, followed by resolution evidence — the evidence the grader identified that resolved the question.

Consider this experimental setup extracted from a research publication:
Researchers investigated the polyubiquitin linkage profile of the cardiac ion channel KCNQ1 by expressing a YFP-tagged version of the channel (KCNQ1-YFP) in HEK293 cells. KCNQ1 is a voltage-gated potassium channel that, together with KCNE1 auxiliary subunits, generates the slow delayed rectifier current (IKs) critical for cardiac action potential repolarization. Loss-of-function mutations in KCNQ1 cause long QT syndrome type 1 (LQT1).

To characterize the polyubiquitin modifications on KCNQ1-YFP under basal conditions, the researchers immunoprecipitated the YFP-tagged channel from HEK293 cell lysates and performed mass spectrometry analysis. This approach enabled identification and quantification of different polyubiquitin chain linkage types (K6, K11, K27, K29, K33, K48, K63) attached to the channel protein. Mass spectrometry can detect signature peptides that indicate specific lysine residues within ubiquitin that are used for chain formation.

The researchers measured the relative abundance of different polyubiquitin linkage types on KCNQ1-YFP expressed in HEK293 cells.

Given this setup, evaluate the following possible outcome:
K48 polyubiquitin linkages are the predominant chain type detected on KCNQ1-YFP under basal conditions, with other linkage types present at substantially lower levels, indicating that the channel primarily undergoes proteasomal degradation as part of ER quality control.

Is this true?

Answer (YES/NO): NO